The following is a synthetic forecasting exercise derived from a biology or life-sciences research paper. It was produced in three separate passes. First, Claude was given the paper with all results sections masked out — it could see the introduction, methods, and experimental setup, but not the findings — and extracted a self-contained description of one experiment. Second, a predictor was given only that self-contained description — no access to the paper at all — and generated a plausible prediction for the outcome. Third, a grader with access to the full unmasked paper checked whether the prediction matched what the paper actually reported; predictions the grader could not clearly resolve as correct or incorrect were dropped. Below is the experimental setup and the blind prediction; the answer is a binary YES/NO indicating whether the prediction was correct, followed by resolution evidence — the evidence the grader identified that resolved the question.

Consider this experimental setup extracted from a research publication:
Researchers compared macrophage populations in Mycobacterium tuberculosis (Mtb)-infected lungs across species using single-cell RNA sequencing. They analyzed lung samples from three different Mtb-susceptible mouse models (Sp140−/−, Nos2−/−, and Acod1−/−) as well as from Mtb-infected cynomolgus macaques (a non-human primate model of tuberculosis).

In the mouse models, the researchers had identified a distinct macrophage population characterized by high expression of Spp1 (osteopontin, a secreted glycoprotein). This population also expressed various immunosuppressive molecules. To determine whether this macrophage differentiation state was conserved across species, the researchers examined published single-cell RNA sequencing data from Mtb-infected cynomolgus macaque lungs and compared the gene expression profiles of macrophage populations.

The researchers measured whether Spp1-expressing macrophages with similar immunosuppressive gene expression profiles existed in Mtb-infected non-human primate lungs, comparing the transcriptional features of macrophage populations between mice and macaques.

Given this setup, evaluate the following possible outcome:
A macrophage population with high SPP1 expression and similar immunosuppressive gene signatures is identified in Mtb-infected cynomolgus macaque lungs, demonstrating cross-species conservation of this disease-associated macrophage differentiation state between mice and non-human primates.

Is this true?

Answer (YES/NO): YES